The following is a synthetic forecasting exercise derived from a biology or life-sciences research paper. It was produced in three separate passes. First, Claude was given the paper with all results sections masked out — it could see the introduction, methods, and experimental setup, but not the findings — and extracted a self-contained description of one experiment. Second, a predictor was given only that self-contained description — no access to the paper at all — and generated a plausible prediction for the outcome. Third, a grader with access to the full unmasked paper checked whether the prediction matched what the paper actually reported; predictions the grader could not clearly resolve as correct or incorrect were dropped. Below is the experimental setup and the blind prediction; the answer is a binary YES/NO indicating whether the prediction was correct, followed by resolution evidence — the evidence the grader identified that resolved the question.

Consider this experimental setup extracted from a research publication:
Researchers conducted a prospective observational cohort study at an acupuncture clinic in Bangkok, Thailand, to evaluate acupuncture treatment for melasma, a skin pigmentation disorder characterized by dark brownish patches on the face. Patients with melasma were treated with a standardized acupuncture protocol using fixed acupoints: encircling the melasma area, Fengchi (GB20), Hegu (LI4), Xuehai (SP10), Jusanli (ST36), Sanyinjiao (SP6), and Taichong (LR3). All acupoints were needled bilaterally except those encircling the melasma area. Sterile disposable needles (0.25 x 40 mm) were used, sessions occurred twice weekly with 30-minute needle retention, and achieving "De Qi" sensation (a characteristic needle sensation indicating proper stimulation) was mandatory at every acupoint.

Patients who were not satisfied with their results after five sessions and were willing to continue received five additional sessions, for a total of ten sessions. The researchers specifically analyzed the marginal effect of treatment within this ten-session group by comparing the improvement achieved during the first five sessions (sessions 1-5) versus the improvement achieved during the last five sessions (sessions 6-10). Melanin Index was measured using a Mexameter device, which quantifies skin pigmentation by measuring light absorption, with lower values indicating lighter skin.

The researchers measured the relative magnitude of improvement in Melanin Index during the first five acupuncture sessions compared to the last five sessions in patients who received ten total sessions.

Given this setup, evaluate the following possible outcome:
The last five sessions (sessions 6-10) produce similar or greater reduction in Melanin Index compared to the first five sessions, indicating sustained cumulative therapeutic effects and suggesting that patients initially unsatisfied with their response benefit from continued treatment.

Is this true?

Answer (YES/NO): NO